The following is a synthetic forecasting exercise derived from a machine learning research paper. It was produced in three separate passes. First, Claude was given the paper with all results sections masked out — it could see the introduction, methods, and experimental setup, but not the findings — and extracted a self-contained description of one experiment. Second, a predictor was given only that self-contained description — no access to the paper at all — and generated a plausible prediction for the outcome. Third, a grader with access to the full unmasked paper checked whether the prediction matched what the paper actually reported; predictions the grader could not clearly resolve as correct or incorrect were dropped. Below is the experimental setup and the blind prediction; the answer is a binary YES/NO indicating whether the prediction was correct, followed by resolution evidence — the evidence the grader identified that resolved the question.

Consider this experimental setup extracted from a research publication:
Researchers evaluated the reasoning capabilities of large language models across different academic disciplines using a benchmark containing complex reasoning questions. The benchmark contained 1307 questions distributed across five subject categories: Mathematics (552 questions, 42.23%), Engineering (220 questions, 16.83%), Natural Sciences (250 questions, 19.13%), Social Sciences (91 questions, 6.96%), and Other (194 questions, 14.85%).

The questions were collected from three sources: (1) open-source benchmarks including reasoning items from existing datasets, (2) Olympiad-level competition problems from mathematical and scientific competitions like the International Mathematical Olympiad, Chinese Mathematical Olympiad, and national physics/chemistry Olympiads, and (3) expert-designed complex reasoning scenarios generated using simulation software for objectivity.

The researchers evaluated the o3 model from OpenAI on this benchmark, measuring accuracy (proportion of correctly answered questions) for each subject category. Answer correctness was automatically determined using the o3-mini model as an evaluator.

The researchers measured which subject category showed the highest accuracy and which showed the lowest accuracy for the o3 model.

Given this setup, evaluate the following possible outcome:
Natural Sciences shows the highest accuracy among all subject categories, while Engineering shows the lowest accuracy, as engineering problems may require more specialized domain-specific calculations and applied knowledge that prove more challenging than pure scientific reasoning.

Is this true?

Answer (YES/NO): NO